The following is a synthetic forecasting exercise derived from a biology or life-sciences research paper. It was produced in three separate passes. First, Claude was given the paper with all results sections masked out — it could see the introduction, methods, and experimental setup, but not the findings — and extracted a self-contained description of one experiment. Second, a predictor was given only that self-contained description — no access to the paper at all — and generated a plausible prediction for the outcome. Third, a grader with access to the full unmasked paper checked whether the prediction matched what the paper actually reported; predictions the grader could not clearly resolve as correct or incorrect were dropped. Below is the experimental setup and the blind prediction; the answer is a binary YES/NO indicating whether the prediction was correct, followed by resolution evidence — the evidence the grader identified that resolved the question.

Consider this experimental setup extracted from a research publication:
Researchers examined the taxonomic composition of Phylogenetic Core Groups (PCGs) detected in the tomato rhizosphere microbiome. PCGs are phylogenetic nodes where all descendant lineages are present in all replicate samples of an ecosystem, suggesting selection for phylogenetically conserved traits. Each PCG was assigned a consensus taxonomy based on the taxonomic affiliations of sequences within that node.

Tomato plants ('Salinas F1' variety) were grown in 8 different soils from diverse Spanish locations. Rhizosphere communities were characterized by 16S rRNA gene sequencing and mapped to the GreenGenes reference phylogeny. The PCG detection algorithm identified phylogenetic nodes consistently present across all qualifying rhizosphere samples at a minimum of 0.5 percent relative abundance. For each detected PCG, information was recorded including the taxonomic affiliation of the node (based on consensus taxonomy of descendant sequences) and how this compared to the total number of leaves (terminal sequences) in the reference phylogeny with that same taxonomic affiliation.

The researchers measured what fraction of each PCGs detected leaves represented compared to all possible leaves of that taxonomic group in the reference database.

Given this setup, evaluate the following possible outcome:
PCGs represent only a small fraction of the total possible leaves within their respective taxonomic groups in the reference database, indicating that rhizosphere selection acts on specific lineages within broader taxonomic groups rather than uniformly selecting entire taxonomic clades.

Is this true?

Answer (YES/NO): NO